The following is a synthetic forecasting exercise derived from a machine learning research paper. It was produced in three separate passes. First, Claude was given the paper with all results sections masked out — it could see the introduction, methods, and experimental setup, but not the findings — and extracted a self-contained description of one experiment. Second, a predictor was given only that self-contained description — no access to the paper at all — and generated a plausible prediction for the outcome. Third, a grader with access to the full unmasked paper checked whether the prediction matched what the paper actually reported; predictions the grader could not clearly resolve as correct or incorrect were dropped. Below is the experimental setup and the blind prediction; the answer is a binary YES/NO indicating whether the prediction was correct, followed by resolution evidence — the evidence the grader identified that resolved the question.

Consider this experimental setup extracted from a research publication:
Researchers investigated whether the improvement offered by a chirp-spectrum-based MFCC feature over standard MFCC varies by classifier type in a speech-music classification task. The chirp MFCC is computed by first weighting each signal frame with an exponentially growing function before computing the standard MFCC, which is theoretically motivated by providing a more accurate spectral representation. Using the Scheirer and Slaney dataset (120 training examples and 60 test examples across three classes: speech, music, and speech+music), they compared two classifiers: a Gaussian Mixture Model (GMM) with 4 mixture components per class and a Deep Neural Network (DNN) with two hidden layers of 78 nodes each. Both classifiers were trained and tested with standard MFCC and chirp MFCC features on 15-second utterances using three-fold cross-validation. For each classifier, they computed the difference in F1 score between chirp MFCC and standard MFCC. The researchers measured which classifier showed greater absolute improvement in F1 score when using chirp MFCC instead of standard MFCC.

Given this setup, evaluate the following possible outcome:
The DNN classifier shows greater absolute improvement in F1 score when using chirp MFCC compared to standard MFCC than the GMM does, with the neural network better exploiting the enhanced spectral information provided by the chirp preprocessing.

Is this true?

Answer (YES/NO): YES